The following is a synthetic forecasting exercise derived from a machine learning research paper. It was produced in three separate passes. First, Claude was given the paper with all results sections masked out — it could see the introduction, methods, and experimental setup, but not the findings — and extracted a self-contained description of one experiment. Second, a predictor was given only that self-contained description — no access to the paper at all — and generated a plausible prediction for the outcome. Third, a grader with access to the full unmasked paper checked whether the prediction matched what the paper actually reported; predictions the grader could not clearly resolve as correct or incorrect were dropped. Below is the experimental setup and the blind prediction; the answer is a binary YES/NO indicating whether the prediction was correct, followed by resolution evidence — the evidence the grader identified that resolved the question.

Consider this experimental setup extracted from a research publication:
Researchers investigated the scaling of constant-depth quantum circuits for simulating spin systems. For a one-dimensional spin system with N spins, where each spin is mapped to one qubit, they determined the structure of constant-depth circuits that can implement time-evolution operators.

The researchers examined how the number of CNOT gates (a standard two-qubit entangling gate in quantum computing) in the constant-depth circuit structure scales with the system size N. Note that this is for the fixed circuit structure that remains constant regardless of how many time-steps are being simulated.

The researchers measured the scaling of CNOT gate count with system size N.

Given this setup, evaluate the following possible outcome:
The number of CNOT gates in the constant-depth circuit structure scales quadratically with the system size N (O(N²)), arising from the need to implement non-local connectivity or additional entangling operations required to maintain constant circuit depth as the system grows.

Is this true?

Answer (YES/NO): YES